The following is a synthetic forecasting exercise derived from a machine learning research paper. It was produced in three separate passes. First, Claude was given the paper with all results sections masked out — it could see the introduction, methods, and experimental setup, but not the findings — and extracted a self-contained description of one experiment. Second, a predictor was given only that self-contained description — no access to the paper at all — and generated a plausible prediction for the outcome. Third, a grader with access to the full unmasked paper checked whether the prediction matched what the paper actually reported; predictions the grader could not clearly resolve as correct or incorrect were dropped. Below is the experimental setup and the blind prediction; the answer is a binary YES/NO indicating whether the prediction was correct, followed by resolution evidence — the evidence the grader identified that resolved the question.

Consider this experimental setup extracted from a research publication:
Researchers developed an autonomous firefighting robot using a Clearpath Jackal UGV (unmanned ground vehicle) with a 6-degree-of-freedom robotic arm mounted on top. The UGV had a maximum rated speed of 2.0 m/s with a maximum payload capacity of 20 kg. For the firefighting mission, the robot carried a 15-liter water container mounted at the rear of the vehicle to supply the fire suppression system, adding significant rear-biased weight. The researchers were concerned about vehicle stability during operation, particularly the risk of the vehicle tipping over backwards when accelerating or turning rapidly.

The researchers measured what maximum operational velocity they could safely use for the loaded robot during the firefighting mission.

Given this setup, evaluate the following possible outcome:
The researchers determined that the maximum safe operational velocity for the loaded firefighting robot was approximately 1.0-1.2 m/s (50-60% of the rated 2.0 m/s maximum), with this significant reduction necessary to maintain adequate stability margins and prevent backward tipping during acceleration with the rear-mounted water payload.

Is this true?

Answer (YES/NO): NO